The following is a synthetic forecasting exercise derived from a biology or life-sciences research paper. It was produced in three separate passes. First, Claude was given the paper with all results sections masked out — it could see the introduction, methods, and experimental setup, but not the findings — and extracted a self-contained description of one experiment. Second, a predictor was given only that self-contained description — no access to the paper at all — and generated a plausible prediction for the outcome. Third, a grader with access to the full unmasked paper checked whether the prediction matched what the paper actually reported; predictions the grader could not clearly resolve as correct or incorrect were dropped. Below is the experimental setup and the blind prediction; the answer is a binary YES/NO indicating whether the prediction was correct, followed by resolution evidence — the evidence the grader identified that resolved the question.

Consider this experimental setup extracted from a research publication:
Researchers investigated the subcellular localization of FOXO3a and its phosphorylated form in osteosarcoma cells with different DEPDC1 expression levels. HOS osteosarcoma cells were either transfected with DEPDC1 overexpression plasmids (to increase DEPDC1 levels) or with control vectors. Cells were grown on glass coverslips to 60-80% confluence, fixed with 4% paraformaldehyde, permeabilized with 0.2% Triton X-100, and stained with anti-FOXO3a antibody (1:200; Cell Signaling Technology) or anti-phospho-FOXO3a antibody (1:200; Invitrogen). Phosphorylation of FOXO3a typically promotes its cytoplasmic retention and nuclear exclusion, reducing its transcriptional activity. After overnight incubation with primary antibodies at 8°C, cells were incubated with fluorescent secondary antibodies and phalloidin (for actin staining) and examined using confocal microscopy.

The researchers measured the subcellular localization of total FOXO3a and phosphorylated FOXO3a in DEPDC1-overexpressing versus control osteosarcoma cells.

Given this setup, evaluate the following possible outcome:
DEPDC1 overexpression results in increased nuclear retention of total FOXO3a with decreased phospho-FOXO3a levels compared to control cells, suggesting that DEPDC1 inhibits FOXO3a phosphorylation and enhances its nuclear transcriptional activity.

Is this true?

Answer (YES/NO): NO